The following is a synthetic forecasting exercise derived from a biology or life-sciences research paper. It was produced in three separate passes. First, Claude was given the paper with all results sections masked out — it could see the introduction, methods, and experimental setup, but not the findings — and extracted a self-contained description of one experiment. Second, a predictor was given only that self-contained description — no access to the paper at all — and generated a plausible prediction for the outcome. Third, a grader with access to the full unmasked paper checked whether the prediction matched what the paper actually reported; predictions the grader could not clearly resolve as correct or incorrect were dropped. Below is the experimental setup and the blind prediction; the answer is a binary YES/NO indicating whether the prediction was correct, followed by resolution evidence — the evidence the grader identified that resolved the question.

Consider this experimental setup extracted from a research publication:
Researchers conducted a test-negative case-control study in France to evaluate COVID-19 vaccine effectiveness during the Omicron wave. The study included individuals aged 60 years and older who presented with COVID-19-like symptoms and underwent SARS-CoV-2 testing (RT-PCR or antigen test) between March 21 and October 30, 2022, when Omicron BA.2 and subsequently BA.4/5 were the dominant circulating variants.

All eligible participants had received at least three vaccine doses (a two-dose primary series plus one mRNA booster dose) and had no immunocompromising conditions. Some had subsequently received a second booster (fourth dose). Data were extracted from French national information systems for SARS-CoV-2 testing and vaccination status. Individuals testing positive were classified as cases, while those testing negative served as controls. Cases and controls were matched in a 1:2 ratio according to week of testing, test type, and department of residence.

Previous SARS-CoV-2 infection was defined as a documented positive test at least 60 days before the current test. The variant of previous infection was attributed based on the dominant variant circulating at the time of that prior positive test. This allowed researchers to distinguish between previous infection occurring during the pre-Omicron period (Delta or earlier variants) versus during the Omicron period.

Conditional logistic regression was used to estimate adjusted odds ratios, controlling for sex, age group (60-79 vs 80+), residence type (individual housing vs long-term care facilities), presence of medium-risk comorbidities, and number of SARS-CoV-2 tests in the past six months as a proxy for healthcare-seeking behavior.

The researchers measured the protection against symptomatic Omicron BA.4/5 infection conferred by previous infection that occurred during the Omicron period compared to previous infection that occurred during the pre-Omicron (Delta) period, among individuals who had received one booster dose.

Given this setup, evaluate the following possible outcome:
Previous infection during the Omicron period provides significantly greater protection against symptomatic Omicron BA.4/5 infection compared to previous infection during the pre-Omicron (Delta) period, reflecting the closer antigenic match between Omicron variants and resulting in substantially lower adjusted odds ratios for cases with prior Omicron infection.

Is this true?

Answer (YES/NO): YES